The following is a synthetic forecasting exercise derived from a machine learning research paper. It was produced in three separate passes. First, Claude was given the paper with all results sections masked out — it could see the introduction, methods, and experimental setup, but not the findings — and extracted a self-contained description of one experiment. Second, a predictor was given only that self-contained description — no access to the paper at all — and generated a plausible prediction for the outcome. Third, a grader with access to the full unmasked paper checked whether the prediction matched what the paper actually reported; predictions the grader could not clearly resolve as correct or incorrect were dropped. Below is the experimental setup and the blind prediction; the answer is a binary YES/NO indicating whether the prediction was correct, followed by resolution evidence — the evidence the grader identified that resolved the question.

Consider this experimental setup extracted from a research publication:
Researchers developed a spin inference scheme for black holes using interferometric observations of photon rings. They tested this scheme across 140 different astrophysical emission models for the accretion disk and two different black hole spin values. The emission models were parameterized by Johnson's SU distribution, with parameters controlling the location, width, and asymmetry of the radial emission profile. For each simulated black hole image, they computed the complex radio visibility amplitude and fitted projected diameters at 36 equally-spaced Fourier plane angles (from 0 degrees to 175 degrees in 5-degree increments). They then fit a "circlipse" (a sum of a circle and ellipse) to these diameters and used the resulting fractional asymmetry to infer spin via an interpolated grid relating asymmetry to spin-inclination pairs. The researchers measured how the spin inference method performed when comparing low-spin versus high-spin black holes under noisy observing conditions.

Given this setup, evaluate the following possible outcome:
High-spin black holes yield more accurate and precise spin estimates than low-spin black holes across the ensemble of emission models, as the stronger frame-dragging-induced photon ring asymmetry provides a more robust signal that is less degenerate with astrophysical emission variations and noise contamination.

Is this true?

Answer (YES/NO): YES